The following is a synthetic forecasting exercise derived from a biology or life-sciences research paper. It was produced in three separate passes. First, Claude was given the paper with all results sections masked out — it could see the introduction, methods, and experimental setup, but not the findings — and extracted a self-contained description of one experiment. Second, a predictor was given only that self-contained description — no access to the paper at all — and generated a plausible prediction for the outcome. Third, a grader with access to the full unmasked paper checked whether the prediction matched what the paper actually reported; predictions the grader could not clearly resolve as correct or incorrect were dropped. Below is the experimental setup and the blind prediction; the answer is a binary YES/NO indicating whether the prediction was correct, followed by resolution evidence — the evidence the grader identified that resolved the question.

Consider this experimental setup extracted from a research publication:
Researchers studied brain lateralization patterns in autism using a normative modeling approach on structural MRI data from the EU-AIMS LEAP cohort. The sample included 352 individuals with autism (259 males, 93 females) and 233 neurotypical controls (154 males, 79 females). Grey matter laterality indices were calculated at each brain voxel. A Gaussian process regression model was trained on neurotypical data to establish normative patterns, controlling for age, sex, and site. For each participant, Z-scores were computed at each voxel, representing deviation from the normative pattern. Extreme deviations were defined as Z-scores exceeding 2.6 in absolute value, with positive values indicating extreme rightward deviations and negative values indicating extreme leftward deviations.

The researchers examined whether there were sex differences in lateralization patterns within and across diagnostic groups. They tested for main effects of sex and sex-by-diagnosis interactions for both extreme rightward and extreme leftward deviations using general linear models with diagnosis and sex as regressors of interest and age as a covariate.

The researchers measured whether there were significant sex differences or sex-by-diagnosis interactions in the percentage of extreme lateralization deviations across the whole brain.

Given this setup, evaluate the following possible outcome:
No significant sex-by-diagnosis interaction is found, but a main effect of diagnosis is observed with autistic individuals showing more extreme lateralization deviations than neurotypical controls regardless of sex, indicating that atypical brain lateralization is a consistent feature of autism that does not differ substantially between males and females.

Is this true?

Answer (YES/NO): YES